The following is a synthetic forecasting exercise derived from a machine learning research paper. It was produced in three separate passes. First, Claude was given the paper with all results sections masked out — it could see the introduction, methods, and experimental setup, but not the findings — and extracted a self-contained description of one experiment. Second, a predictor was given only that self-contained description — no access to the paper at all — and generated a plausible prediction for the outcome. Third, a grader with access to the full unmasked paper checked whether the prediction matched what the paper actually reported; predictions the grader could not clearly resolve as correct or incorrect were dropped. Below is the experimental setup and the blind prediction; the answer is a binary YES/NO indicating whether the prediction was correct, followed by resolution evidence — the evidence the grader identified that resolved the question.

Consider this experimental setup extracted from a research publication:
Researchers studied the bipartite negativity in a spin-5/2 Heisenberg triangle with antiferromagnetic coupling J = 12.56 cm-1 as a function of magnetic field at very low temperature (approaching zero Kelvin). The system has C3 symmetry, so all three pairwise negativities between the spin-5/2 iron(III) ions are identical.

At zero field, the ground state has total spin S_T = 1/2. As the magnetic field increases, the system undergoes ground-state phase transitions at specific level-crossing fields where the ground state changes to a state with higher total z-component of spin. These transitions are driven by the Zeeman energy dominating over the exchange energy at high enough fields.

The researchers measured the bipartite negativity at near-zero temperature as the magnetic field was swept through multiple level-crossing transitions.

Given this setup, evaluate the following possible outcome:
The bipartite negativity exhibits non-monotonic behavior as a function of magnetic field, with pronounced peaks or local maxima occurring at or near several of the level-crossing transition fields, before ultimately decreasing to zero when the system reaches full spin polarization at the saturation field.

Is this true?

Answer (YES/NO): NO